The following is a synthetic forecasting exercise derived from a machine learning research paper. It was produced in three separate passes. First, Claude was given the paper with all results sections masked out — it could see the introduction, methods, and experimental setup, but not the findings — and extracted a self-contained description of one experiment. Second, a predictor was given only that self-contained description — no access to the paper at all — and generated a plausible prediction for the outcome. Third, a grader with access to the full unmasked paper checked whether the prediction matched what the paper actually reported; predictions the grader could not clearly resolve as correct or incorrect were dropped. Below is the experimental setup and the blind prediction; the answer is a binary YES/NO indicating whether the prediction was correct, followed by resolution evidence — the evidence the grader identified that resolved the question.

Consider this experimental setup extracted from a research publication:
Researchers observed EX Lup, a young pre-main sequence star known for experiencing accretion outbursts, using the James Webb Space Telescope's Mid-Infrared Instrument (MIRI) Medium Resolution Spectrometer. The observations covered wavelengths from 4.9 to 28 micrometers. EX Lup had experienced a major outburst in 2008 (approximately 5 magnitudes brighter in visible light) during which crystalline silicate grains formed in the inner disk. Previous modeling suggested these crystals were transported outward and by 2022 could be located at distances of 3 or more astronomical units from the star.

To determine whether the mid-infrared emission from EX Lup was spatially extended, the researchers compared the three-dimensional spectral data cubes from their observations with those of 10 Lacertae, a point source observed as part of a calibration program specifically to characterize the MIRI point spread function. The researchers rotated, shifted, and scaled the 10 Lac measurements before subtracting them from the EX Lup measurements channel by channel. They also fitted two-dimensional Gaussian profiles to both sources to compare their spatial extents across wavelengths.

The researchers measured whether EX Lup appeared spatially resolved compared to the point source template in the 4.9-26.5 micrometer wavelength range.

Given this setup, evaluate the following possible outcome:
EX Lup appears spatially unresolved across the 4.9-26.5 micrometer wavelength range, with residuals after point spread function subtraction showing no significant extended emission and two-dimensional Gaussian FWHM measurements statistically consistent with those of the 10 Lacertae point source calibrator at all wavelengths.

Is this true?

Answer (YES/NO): YES